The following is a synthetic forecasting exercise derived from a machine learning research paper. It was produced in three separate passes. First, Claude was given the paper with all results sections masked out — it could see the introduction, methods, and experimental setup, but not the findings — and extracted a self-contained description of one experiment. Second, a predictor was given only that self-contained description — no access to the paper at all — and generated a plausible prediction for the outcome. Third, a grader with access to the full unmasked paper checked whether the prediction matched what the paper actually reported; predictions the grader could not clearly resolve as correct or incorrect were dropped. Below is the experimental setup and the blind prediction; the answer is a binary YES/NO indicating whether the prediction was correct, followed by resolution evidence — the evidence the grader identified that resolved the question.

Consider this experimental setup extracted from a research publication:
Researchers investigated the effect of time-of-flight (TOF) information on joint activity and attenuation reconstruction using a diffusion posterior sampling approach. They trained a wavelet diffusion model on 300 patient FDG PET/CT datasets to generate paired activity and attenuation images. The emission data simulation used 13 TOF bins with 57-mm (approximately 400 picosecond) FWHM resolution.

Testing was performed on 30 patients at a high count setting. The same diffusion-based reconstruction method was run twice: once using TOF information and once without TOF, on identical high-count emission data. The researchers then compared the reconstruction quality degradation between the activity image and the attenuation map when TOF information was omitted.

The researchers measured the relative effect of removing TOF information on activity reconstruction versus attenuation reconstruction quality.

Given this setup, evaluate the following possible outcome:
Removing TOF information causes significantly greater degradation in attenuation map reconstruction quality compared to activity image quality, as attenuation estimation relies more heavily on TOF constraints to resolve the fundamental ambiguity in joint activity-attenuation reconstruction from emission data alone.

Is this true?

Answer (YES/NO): YES